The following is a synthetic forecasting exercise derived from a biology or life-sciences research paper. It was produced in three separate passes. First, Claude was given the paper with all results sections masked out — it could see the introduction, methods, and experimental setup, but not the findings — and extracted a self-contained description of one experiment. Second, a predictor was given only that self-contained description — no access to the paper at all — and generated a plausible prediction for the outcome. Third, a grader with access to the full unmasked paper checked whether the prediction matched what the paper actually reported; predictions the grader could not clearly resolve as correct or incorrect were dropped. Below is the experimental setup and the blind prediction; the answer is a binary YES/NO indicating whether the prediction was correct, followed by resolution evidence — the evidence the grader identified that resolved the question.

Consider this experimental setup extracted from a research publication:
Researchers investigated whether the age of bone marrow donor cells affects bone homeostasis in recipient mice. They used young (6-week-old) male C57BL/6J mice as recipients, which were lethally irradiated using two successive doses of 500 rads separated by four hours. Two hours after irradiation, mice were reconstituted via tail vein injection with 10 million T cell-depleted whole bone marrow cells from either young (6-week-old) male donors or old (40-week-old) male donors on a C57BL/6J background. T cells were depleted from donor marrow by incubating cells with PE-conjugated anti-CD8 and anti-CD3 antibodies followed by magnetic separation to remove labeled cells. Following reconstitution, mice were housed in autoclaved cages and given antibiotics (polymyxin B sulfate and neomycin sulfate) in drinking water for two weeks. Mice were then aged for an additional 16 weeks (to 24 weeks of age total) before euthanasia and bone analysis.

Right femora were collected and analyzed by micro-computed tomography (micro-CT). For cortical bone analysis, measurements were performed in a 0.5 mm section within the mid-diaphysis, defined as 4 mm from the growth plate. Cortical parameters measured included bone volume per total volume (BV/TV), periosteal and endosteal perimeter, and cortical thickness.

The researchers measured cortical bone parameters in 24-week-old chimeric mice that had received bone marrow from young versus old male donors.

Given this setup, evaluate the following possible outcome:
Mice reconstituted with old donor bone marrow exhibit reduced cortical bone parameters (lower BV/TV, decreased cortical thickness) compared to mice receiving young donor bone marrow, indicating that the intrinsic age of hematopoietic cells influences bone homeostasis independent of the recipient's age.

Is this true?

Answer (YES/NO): NO